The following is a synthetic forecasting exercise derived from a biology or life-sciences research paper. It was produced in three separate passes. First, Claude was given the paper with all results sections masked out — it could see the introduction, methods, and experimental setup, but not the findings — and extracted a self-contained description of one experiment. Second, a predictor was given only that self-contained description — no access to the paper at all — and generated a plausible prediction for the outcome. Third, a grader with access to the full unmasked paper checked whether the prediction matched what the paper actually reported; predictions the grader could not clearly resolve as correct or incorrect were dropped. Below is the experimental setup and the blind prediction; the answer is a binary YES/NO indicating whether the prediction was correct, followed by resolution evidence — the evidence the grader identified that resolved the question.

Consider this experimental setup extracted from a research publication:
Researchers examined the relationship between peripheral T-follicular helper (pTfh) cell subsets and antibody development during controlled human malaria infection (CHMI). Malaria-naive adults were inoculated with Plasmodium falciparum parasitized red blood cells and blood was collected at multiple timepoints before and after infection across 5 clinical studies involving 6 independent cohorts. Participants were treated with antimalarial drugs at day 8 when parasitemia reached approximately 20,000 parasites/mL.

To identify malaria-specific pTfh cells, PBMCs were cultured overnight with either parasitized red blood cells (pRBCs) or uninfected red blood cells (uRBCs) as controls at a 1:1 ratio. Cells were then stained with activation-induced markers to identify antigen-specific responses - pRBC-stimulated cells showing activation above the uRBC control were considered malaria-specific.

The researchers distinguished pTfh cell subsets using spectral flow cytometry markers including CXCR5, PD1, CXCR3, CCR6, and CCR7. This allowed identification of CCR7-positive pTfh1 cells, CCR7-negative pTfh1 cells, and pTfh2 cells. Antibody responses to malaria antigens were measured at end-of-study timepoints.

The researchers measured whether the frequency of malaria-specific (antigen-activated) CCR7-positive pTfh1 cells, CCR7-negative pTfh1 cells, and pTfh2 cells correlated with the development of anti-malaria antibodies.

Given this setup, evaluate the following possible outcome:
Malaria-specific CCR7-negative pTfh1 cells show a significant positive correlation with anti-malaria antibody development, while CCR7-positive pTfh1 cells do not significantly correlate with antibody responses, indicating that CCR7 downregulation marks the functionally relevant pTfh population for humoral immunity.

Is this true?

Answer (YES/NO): NO